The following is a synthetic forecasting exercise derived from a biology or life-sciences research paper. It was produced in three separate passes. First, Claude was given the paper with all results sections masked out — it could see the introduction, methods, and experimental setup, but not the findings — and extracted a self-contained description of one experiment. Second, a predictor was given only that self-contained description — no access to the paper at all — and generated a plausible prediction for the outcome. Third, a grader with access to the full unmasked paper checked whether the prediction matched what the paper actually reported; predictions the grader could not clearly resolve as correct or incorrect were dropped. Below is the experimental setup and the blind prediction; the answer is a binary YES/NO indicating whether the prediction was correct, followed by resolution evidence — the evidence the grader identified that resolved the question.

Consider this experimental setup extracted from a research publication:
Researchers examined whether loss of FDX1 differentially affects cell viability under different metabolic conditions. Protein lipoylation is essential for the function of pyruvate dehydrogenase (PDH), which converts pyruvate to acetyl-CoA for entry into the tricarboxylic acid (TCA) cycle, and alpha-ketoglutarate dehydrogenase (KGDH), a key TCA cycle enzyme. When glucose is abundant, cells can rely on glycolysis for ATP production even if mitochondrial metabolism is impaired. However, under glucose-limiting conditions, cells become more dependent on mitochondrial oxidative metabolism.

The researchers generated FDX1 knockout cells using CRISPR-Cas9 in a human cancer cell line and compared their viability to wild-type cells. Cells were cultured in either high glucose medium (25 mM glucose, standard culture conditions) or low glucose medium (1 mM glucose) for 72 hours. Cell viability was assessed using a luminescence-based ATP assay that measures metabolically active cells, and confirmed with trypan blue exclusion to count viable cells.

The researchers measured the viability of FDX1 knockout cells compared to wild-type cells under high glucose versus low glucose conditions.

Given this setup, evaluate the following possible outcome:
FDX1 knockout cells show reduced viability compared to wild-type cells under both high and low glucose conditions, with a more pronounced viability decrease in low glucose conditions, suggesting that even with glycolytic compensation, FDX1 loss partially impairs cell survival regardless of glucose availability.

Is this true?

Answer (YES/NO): NO